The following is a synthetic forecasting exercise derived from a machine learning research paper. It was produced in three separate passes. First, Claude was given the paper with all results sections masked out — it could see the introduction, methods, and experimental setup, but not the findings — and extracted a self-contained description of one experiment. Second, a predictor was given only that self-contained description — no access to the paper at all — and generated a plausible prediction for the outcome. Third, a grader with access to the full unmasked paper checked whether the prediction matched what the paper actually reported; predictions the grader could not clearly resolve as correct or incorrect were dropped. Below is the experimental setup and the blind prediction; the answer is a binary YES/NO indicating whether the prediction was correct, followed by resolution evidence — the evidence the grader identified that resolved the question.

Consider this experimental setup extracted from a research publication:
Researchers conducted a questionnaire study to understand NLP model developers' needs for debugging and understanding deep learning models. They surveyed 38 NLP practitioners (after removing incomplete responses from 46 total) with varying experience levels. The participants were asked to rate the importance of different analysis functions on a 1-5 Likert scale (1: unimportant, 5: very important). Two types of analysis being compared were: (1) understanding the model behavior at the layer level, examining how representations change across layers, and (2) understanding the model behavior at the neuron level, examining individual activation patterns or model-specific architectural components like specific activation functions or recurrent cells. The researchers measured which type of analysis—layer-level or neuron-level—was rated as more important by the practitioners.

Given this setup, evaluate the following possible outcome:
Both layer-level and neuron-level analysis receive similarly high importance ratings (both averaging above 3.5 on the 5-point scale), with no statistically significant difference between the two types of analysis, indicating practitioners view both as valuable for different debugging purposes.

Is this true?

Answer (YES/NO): NO